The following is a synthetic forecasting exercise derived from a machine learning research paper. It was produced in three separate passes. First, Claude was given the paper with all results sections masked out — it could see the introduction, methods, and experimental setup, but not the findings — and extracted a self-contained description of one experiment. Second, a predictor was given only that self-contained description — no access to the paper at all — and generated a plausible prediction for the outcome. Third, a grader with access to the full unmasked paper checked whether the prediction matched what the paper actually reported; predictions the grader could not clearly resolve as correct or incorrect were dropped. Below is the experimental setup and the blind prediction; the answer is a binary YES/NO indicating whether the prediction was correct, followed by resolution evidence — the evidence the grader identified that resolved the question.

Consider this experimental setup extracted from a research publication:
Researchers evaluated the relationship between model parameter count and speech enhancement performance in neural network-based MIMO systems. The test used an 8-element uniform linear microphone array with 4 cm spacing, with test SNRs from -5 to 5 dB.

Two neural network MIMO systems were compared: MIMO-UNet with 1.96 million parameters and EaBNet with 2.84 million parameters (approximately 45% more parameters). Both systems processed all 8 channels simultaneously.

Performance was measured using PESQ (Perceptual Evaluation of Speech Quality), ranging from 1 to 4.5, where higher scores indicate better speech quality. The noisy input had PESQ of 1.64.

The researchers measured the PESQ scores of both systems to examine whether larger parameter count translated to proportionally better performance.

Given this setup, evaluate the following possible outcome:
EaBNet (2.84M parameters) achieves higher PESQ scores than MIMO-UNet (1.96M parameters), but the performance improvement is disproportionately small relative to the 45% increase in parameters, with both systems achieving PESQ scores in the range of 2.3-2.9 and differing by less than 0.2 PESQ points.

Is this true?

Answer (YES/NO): NO